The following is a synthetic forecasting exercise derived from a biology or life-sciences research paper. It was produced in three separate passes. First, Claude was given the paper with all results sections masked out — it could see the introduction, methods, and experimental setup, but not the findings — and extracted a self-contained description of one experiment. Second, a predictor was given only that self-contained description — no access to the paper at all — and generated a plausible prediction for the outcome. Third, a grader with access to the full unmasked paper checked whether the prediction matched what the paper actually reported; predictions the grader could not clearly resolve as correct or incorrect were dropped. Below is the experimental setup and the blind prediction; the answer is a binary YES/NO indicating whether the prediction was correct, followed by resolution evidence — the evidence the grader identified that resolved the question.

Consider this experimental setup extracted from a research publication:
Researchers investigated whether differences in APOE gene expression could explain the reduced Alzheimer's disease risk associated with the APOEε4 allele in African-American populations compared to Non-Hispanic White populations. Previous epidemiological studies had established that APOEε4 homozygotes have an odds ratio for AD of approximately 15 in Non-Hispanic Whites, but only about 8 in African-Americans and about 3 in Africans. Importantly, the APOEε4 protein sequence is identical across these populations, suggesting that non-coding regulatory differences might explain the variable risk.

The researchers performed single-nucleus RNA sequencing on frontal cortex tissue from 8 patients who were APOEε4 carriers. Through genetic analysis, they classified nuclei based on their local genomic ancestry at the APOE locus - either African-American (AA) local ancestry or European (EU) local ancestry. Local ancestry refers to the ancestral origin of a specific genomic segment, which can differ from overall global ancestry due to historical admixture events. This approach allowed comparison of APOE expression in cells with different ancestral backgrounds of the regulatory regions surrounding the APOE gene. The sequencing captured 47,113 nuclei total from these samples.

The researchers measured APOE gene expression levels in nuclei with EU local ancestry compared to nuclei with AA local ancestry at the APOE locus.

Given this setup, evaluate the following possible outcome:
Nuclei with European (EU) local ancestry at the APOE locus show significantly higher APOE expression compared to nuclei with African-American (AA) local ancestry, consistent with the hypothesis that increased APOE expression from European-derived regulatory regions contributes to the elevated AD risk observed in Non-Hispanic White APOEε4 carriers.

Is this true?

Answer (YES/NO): YES